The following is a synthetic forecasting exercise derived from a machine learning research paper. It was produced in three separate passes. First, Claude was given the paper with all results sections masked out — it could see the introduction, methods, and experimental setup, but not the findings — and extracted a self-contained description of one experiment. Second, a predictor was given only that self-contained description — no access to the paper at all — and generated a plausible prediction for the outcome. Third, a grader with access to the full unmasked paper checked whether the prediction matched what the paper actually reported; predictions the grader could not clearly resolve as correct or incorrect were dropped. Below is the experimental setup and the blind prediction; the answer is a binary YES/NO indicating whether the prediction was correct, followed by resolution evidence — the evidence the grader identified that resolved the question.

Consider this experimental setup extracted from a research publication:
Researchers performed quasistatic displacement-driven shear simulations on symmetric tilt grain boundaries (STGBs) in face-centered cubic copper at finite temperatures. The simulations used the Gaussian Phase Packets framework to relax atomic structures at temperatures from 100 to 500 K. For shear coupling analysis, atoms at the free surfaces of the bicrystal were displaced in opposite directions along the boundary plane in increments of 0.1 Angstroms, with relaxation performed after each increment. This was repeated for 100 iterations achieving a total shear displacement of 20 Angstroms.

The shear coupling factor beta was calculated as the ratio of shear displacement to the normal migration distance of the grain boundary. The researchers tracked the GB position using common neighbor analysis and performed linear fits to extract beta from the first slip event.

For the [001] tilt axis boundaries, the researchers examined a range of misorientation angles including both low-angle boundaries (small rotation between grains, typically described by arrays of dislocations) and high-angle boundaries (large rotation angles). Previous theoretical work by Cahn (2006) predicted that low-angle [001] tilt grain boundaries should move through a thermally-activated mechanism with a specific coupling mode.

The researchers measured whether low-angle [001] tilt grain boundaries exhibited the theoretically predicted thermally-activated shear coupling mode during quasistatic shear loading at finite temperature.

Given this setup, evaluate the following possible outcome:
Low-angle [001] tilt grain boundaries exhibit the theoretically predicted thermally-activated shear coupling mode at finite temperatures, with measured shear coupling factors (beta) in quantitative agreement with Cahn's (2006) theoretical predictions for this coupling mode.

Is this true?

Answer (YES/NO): NO